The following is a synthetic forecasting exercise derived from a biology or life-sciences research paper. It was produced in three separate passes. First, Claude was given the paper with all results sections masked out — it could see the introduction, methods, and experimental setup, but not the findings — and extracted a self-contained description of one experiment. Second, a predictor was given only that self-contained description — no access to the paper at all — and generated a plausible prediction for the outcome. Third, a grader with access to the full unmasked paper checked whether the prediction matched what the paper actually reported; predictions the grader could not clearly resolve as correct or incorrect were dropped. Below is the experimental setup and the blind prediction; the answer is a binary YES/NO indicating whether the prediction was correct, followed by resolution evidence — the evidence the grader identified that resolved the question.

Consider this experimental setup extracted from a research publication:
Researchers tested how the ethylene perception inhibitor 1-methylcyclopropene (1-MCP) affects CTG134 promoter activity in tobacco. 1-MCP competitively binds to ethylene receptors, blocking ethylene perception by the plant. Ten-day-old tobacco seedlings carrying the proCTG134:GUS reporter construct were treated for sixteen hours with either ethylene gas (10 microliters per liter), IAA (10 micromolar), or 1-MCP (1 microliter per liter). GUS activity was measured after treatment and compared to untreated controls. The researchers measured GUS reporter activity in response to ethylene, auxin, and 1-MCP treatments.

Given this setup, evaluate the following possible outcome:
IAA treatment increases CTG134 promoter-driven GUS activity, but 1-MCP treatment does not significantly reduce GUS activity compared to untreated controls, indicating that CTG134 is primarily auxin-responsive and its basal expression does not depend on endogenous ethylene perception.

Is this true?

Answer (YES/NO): NO